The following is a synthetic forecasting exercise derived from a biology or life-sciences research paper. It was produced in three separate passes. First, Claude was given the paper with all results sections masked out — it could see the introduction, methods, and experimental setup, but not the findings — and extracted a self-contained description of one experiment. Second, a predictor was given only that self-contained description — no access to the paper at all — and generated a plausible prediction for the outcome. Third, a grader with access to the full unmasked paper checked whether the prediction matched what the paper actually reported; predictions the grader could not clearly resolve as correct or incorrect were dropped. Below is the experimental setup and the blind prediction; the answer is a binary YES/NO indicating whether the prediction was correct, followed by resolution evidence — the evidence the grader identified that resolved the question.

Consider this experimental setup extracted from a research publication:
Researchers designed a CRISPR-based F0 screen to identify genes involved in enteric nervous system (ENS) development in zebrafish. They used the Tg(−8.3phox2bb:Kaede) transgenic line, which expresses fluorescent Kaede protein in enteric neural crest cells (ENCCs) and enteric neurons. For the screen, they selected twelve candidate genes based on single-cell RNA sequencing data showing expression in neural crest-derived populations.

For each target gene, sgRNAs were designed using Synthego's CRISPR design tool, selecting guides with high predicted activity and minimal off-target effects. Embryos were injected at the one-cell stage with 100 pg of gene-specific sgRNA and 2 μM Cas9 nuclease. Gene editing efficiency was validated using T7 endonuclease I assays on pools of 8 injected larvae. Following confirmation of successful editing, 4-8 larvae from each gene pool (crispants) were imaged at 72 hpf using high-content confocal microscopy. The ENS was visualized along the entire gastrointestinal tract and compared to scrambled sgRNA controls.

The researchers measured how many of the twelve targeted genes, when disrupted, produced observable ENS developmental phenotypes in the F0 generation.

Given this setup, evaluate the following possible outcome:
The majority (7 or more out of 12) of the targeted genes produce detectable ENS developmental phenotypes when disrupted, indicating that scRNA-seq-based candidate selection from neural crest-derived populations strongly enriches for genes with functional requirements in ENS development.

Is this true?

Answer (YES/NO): YES